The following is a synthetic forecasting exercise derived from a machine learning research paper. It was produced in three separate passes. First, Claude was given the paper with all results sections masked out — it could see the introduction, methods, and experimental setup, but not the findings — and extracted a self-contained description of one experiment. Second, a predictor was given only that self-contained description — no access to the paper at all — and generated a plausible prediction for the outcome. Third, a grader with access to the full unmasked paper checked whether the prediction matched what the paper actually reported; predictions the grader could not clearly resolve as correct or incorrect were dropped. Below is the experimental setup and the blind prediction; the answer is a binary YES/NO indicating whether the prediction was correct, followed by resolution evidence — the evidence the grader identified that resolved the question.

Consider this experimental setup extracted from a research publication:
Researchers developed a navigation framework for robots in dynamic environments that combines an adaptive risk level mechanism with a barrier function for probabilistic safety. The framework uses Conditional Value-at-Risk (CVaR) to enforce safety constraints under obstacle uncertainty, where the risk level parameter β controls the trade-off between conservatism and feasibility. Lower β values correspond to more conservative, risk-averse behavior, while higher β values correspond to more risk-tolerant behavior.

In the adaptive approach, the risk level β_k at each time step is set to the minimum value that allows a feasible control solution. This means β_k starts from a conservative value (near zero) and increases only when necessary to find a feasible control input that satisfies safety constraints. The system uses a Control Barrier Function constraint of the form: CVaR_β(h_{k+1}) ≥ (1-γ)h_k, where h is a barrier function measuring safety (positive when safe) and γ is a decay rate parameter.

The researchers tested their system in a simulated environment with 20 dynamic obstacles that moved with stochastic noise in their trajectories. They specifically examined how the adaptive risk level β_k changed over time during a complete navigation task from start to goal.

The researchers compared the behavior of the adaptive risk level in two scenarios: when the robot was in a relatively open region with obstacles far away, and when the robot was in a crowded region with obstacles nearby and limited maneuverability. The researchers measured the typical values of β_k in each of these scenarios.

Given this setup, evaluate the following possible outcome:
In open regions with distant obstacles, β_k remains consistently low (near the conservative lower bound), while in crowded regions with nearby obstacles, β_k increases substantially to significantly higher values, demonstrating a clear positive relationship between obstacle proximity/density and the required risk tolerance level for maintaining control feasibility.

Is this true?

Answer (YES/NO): YES